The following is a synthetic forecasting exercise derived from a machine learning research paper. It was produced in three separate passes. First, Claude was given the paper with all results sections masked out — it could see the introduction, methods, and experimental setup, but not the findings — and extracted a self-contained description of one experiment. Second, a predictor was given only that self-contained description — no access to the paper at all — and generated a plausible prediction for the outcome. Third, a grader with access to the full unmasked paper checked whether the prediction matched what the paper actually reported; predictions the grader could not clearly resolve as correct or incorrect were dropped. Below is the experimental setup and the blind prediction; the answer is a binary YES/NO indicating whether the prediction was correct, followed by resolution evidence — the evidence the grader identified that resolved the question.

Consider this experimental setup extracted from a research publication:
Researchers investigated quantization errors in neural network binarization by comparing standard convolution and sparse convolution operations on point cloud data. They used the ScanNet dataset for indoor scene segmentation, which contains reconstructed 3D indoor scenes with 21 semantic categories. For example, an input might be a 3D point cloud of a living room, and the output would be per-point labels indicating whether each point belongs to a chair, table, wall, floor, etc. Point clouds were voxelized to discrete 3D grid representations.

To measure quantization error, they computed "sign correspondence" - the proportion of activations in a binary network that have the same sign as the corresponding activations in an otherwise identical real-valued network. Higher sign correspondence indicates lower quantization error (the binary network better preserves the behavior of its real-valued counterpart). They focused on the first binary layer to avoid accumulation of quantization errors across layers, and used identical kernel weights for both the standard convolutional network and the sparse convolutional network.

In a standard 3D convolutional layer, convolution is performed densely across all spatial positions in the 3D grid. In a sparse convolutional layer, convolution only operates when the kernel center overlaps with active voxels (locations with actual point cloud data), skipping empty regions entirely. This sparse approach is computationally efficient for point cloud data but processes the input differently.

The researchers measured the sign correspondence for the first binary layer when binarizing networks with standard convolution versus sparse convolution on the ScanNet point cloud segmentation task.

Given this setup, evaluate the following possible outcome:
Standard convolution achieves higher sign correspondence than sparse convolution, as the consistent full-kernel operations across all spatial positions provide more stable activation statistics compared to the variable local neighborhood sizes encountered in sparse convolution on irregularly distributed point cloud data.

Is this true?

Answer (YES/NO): YES